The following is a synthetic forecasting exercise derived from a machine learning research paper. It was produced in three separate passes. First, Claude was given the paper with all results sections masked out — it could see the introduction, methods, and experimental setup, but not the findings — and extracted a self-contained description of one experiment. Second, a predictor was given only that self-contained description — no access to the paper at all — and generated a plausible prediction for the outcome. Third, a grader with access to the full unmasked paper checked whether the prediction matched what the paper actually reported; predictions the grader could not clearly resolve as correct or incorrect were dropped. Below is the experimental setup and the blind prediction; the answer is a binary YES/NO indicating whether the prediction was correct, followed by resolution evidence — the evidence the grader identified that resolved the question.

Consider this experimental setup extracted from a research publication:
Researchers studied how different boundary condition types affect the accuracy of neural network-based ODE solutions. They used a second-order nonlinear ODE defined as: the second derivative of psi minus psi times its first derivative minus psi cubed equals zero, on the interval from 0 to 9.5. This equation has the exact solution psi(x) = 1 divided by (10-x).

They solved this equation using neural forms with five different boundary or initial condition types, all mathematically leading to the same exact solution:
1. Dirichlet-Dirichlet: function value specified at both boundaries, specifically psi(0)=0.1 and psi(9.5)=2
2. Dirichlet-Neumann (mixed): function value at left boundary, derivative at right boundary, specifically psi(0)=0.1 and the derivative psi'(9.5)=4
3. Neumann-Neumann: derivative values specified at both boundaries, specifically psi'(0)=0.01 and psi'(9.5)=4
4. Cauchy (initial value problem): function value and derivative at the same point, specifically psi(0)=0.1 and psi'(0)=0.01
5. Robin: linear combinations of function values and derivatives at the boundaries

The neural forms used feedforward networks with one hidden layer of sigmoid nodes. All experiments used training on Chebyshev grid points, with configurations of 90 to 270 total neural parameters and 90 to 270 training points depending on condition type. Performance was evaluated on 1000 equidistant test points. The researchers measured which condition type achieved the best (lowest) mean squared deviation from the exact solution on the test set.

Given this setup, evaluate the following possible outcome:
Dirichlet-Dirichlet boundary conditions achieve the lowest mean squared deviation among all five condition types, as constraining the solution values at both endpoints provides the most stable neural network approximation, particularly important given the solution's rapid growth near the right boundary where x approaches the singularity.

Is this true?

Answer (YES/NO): NO